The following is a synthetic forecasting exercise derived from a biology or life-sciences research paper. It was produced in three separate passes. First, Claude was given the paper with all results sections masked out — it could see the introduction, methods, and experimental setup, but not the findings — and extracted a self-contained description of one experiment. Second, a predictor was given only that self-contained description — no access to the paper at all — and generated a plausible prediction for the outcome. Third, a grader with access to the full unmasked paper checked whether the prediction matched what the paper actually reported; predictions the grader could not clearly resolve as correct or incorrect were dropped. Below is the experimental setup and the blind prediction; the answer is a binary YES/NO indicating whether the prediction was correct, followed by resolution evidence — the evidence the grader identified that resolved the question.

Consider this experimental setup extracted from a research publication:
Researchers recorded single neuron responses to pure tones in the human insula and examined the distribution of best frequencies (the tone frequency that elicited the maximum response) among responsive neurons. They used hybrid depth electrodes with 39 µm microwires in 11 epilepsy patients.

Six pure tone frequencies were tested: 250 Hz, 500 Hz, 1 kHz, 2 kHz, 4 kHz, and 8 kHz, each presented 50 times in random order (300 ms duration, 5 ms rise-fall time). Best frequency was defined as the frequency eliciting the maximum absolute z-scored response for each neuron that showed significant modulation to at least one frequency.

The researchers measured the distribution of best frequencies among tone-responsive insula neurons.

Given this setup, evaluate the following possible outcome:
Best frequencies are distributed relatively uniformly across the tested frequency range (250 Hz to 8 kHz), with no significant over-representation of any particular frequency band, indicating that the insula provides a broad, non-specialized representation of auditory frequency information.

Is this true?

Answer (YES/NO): YES